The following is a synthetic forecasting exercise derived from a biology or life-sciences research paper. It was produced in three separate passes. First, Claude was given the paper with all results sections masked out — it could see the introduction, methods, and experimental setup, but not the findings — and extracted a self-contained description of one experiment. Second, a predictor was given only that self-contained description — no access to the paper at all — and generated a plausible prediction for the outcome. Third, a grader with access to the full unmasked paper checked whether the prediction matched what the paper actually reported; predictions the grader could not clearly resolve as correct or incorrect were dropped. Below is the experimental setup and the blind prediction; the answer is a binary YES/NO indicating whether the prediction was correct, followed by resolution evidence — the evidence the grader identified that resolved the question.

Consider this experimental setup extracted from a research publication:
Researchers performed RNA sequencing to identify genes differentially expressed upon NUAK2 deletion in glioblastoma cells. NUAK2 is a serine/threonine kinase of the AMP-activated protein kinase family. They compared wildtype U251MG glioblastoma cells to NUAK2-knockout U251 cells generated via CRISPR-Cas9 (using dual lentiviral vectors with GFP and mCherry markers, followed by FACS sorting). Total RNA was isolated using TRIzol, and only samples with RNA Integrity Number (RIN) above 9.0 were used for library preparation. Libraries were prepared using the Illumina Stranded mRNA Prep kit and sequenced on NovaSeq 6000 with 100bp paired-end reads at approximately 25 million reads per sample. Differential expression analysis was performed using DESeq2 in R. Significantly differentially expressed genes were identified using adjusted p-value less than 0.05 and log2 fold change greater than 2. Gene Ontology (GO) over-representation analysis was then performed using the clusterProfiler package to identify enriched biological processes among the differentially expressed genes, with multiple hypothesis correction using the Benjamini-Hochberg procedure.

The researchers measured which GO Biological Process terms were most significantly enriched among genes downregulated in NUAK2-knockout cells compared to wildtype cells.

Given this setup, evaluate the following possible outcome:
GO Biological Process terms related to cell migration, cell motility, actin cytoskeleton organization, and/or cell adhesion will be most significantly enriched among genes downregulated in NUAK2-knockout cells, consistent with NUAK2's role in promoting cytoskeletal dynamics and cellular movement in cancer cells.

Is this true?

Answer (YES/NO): NO